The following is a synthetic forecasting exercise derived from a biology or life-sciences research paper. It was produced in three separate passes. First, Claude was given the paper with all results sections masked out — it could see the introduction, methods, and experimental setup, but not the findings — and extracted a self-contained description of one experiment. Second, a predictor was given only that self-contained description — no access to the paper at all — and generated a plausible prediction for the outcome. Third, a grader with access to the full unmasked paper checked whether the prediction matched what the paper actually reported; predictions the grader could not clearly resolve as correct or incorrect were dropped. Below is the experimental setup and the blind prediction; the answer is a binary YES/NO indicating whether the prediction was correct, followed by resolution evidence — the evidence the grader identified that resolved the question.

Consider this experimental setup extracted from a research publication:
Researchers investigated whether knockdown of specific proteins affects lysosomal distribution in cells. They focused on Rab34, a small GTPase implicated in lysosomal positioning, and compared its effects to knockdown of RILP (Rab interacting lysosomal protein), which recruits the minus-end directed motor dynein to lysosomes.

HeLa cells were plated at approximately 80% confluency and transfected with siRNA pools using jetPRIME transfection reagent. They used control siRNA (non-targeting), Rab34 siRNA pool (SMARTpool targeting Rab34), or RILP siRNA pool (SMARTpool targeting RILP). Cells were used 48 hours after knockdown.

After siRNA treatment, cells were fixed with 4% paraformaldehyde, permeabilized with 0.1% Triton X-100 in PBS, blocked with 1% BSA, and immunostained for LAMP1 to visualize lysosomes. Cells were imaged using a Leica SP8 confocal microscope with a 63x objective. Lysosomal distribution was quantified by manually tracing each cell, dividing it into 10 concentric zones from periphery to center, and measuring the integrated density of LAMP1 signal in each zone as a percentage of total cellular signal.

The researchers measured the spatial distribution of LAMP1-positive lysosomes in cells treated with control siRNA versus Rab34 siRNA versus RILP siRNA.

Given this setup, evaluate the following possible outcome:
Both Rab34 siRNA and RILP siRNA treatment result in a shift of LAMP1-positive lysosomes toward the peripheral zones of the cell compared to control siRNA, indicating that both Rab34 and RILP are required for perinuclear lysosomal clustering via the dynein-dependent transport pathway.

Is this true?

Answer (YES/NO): NO